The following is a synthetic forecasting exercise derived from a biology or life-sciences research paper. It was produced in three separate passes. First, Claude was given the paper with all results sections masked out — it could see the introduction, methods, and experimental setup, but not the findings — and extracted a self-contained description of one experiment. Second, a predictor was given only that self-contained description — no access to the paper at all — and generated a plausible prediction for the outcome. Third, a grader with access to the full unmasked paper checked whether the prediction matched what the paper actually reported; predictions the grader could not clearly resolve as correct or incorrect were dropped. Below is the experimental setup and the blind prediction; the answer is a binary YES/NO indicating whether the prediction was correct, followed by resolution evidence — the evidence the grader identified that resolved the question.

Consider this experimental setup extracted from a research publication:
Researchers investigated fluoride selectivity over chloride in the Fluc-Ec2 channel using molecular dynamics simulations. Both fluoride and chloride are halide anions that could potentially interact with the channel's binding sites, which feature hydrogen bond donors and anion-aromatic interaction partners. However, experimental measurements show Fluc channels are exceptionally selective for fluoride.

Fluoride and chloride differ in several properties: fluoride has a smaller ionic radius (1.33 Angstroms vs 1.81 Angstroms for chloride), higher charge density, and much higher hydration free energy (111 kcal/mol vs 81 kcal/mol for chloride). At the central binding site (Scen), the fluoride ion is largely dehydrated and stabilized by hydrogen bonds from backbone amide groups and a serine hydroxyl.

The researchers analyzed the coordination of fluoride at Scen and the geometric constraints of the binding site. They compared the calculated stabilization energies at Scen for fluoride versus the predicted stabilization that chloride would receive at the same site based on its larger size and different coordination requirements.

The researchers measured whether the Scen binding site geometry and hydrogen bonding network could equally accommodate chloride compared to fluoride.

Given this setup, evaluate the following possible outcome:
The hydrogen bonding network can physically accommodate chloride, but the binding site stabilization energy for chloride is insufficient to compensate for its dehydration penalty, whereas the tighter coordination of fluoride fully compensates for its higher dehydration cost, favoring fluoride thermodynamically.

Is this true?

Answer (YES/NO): YES